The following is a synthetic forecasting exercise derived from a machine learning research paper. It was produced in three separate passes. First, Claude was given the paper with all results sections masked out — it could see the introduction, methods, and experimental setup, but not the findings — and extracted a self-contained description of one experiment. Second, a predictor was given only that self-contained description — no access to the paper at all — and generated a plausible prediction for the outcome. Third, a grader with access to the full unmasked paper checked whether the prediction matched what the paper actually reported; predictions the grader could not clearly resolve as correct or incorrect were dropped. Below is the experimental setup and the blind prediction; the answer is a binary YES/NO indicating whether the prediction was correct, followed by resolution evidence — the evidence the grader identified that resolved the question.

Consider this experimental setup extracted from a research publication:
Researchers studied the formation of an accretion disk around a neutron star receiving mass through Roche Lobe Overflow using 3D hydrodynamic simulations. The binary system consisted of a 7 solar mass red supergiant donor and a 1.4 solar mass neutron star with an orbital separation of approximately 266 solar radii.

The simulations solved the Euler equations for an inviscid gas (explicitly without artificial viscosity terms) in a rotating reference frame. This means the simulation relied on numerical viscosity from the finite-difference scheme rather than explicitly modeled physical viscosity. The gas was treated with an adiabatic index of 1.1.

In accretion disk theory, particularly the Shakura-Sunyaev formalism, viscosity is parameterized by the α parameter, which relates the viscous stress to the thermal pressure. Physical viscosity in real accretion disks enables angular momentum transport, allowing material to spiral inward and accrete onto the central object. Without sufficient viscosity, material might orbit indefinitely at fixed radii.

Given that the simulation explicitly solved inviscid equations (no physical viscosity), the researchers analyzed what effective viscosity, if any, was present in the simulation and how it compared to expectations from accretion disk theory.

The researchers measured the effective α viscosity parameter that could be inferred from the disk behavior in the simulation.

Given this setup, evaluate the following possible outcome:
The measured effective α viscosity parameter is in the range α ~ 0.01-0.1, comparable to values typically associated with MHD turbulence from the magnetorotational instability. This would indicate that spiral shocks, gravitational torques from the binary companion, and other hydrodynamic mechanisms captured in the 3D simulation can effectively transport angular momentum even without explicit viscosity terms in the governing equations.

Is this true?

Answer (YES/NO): YES